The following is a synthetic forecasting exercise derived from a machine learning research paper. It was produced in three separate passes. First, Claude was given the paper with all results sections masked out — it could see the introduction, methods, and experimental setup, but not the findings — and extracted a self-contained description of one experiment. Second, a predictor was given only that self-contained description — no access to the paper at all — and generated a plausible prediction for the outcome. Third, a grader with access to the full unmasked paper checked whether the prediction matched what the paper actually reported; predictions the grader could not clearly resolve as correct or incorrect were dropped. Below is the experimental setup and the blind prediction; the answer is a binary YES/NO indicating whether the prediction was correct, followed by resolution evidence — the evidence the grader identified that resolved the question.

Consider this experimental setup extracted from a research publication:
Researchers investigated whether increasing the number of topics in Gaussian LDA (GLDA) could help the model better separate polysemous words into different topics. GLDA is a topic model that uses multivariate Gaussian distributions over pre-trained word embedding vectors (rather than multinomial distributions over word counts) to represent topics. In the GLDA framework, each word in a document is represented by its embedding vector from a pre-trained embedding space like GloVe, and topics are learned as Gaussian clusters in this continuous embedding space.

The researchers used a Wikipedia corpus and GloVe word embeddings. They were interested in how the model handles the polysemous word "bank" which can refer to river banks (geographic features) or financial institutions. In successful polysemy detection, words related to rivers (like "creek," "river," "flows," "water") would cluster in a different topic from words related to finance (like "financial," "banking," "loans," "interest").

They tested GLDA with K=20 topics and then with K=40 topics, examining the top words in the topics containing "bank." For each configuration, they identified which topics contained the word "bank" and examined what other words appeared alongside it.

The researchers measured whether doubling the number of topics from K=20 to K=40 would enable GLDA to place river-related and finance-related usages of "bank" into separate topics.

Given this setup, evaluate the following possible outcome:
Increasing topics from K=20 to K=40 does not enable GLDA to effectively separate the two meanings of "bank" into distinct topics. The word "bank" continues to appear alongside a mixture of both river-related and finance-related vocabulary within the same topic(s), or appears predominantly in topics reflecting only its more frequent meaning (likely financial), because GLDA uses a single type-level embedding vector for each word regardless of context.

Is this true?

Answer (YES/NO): YES